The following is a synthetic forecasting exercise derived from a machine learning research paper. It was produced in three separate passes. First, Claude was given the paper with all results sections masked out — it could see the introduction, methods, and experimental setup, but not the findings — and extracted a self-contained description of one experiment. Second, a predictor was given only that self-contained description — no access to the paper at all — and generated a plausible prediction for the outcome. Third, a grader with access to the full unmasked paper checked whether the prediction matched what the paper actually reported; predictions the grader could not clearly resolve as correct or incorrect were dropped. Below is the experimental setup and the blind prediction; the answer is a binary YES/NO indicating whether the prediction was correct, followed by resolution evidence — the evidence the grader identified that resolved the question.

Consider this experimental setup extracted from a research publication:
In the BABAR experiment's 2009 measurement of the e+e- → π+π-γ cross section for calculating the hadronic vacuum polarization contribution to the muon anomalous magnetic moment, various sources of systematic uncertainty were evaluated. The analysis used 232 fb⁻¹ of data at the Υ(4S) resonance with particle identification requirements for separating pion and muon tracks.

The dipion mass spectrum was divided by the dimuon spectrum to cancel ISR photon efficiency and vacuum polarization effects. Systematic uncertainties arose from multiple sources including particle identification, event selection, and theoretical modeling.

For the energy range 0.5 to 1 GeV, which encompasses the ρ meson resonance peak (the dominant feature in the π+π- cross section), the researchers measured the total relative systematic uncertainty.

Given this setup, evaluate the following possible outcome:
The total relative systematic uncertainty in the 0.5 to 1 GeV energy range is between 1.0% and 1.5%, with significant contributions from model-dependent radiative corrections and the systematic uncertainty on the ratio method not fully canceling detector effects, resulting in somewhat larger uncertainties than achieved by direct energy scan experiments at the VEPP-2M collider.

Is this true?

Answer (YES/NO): NO